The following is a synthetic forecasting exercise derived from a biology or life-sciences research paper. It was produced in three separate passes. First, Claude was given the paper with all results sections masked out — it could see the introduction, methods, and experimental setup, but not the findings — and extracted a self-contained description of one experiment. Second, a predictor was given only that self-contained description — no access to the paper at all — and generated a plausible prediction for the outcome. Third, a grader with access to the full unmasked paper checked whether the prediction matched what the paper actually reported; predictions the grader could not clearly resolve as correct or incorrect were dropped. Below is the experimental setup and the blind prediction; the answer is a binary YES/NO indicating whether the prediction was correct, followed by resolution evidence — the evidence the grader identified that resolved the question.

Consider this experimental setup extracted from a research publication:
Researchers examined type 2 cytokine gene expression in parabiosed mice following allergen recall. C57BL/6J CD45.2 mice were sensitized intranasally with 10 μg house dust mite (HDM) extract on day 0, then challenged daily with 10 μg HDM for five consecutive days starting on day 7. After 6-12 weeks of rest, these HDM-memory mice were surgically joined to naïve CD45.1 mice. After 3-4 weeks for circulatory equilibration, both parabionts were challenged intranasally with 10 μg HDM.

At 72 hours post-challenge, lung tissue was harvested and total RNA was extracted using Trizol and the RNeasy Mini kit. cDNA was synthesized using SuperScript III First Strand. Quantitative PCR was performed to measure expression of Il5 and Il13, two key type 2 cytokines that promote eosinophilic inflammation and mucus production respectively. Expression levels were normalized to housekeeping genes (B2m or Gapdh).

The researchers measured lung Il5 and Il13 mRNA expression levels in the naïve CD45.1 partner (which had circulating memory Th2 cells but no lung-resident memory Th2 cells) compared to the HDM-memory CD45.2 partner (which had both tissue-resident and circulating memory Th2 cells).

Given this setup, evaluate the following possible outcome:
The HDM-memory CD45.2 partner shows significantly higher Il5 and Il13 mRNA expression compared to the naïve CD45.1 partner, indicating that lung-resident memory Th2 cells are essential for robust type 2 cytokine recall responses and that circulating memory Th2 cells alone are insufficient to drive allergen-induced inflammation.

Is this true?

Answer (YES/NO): NO